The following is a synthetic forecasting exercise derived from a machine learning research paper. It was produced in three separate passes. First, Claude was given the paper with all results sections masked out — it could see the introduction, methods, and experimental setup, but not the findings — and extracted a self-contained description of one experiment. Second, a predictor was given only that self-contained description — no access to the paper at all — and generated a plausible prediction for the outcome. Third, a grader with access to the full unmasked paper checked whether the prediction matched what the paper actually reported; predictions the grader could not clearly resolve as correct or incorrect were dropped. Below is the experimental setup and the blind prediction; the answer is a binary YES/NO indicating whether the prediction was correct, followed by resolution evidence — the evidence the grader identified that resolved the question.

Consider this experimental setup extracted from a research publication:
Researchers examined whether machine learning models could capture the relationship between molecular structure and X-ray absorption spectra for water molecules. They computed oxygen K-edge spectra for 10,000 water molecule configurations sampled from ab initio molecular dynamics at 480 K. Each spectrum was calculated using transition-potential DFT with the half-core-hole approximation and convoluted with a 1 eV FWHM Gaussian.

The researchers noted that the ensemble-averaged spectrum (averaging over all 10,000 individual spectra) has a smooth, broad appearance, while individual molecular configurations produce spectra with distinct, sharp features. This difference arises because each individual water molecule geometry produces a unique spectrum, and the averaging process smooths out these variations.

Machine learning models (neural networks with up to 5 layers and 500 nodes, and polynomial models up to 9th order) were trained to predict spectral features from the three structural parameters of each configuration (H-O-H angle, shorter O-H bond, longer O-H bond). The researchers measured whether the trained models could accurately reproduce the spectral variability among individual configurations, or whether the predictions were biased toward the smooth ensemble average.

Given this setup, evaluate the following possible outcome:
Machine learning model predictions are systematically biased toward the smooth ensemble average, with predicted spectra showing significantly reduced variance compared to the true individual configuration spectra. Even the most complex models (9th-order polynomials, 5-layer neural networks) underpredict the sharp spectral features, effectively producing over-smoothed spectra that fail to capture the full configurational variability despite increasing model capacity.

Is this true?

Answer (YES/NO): NO